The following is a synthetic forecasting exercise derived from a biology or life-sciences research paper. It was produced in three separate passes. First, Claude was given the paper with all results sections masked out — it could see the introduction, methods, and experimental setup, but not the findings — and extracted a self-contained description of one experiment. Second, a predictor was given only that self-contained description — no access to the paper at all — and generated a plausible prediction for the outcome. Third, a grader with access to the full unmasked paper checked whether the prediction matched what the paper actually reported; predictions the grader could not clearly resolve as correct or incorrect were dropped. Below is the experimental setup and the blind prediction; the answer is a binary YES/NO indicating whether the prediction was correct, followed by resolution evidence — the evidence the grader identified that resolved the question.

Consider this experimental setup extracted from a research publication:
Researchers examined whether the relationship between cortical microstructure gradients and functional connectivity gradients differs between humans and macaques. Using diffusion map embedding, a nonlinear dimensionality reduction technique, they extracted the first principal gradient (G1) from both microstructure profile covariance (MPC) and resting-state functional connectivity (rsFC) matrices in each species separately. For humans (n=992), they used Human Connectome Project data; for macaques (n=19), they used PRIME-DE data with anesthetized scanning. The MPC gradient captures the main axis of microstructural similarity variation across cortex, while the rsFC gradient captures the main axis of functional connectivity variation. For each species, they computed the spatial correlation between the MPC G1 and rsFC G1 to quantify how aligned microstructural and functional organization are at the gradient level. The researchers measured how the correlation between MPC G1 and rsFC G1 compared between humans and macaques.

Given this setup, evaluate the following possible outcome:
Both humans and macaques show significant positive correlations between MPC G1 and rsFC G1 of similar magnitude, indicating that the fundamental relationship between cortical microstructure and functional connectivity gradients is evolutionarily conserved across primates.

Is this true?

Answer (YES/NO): NO